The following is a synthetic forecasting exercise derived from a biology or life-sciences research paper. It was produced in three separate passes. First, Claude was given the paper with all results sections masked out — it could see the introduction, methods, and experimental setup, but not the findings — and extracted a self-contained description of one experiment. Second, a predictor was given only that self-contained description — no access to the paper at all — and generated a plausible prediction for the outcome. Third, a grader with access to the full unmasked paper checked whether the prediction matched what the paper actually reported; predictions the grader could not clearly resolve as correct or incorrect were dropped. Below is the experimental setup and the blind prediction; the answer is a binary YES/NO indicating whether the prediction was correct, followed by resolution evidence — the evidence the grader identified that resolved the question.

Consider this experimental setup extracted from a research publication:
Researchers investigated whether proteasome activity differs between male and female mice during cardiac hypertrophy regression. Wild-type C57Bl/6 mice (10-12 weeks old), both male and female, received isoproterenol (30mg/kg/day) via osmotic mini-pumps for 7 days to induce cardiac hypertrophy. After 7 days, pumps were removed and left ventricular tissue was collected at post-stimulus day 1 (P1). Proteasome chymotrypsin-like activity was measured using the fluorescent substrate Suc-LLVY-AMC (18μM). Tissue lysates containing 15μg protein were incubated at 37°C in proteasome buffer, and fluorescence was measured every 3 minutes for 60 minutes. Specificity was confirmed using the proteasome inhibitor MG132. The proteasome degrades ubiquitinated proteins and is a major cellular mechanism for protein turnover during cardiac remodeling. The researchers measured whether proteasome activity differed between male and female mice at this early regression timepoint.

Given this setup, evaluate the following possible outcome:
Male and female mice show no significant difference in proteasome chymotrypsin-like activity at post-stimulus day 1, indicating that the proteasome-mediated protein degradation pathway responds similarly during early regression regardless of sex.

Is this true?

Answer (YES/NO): NO